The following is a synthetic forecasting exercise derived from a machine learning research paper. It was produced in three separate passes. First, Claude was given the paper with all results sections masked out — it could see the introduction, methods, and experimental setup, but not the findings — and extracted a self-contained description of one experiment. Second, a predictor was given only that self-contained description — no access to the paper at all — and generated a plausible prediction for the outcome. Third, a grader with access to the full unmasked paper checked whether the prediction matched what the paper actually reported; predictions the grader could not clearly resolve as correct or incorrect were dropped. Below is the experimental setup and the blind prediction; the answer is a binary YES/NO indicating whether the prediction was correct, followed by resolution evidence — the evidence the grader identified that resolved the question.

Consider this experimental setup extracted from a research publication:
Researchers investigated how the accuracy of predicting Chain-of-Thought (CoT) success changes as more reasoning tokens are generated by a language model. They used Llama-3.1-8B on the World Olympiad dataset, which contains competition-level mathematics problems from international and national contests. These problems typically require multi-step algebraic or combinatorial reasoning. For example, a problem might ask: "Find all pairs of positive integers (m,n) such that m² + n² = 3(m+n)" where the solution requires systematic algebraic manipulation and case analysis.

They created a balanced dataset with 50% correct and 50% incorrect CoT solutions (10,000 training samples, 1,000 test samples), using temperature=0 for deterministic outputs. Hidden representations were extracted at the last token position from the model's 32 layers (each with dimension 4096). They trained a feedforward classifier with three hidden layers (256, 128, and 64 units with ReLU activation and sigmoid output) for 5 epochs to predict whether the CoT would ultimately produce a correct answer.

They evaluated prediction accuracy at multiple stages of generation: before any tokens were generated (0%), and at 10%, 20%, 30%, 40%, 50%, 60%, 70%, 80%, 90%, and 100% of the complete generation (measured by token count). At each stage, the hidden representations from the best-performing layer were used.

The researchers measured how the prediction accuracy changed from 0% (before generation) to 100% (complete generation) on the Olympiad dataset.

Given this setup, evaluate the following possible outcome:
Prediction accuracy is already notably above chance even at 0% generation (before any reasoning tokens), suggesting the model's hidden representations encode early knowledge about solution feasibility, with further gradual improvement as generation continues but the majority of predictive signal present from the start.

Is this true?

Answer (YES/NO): NO